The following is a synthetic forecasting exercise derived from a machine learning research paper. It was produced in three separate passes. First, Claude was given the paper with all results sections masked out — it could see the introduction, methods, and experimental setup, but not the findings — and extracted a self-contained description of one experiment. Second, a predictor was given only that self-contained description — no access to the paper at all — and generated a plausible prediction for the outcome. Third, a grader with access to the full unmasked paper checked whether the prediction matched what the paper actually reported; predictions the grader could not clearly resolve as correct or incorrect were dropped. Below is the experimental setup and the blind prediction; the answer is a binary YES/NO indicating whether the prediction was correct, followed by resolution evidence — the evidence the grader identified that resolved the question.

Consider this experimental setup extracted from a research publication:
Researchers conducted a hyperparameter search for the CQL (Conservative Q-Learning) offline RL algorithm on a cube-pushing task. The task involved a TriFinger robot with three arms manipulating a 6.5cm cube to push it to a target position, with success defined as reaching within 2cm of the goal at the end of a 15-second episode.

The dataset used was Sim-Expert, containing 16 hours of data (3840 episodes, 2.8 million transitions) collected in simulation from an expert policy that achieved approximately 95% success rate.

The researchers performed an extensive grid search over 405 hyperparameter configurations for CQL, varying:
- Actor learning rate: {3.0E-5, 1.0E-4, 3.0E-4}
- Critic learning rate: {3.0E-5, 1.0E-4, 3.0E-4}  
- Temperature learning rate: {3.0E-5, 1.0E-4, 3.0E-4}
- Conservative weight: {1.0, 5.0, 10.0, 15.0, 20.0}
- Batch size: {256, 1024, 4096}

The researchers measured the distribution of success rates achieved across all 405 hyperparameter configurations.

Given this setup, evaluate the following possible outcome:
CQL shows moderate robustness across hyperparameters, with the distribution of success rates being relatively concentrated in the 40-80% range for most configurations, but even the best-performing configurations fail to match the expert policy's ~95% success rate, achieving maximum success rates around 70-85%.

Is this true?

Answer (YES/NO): NO